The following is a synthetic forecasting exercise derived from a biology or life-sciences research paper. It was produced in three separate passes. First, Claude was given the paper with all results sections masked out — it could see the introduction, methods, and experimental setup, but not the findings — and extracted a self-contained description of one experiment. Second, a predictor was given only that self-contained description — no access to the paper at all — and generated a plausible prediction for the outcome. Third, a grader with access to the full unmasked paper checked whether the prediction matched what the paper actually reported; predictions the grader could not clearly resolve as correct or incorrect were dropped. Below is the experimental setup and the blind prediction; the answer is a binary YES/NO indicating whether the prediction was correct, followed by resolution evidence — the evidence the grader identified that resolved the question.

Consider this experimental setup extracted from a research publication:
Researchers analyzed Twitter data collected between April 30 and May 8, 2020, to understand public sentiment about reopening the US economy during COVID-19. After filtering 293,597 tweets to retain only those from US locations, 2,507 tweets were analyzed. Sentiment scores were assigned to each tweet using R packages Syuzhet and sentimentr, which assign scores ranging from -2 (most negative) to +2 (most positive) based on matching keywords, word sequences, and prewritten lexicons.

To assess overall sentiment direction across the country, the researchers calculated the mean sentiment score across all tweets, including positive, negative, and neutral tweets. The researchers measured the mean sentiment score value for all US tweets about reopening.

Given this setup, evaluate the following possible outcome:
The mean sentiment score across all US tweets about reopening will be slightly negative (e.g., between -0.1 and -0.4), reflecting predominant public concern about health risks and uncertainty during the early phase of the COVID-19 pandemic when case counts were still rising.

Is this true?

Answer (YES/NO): NO